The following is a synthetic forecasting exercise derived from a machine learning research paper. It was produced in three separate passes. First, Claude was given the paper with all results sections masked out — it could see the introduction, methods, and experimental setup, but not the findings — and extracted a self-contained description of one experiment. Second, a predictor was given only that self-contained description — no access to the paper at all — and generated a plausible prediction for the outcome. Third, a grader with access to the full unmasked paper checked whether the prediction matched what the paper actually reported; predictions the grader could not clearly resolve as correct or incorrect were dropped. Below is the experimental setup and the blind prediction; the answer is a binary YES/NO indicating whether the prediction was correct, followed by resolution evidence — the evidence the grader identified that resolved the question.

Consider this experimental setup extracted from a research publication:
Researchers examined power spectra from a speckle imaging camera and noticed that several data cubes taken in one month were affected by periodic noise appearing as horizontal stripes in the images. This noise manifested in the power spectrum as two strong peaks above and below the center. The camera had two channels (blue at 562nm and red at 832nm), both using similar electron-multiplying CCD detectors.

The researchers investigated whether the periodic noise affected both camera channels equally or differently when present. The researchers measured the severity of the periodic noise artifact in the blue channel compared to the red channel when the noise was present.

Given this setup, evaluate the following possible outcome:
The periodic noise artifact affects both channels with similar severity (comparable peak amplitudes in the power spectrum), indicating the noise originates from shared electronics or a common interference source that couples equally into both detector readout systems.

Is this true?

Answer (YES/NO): NO